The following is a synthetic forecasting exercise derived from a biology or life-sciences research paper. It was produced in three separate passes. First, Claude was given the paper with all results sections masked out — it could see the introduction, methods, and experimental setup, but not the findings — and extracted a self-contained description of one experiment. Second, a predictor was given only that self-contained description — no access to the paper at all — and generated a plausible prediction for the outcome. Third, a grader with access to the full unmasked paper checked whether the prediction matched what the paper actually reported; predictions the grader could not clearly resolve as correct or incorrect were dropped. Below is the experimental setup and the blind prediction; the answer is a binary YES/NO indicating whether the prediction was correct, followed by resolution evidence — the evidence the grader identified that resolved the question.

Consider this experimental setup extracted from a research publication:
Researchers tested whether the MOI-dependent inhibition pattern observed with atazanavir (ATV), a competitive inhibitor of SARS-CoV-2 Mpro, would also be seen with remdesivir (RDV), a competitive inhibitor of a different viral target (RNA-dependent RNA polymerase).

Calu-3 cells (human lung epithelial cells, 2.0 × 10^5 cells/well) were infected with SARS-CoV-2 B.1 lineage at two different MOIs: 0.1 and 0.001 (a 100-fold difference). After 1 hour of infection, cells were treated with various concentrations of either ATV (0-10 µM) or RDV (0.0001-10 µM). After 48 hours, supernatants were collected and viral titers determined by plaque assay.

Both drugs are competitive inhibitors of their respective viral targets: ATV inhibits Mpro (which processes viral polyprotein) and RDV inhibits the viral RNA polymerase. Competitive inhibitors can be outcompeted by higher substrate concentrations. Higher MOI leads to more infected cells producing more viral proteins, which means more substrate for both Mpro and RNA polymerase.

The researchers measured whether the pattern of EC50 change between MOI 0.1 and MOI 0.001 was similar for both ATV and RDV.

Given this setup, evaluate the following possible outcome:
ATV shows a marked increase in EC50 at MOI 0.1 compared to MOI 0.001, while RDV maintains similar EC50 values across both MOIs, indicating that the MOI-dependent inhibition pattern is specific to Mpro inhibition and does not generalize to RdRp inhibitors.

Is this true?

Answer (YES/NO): NO